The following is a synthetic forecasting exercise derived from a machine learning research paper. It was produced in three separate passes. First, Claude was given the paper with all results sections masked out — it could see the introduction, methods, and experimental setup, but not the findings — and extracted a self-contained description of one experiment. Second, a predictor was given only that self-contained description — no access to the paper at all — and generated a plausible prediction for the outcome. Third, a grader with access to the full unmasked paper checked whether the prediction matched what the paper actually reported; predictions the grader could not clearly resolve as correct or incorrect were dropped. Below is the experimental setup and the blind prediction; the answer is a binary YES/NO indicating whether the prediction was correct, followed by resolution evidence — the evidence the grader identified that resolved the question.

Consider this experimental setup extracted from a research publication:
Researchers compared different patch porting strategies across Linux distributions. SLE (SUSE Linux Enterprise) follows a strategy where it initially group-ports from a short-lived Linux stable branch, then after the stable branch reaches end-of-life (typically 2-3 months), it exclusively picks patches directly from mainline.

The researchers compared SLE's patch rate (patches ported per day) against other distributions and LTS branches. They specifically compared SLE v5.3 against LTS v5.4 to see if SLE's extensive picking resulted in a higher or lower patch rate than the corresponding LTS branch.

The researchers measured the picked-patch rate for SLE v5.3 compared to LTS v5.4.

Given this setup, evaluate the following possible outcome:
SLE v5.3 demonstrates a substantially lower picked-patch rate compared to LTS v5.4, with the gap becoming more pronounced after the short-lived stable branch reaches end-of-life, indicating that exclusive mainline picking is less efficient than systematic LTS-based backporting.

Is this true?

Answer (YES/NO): NO